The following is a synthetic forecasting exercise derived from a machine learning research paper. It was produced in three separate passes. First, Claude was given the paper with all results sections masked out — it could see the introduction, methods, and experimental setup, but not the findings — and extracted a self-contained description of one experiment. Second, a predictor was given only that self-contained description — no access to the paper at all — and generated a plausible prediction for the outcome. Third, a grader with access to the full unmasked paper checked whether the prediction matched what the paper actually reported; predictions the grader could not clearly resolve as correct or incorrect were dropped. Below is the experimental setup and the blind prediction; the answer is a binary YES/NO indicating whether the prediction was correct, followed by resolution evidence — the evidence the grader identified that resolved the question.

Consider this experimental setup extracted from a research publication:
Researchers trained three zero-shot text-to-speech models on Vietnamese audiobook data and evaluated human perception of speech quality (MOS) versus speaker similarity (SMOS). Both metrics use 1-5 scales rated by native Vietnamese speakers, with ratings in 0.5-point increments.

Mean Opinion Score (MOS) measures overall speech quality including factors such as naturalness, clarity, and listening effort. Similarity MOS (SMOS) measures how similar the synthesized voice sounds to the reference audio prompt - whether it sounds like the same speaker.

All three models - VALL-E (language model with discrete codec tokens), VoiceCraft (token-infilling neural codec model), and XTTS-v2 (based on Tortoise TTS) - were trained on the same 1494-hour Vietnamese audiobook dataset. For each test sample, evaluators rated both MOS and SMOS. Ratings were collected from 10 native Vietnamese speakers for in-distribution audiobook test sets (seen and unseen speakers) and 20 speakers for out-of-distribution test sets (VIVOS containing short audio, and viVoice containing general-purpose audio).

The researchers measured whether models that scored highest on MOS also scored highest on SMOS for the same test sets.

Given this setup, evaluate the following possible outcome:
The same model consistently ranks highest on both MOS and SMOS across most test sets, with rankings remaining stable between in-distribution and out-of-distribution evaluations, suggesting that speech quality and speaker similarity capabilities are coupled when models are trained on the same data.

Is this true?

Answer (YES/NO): NO